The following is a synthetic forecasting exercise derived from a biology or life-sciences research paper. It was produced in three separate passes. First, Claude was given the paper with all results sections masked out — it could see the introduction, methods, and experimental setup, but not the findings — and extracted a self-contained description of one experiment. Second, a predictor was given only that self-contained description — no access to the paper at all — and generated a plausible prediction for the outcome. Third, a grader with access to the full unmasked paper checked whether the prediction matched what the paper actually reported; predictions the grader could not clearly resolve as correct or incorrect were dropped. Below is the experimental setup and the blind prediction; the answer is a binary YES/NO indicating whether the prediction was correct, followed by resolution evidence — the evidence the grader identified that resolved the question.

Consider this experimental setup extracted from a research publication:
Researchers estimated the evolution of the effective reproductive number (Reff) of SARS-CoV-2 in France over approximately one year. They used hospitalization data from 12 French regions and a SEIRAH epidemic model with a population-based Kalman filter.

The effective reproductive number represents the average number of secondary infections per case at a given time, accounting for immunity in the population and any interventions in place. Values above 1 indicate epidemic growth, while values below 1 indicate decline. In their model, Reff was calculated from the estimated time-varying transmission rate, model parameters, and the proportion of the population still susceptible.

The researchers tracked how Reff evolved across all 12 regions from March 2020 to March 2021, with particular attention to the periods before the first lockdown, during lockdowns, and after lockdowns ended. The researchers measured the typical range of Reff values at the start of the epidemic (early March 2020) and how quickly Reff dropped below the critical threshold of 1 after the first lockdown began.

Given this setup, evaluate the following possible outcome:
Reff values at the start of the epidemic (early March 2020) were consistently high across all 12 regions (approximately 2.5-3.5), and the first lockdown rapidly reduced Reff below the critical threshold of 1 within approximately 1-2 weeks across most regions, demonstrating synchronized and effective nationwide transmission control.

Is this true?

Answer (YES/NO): NO